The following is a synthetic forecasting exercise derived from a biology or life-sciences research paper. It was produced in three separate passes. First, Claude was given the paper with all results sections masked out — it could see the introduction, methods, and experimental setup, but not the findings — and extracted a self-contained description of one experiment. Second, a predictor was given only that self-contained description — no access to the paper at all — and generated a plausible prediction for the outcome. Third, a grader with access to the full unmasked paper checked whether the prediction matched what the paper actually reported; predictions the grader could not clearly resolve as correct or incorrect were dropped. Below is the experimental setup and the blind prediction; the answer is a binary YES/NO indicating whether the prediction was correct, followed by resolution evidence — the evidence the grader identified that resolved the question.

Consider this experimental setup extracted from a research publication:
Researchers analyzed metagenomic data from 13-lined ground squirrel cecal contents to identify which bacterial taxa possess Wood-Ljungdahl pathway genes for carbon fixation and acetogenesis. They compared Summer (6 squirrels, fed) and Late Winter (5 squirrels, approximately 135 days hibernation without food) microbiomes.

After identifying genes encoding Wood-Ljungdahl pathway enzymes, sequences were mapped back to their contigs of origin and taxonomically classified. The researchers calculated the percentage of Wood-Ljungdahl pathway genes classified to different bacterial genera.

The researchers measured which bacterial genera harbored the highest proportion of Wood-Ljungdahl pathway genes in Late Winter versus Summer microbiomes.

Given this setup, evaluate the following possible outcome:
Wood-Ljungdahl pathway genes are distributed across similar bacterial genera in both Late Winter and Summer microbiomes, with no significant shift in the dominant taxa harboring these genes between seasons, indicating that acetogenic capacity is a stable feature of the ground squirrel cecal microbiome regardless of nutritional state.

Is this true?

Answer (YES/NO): NO